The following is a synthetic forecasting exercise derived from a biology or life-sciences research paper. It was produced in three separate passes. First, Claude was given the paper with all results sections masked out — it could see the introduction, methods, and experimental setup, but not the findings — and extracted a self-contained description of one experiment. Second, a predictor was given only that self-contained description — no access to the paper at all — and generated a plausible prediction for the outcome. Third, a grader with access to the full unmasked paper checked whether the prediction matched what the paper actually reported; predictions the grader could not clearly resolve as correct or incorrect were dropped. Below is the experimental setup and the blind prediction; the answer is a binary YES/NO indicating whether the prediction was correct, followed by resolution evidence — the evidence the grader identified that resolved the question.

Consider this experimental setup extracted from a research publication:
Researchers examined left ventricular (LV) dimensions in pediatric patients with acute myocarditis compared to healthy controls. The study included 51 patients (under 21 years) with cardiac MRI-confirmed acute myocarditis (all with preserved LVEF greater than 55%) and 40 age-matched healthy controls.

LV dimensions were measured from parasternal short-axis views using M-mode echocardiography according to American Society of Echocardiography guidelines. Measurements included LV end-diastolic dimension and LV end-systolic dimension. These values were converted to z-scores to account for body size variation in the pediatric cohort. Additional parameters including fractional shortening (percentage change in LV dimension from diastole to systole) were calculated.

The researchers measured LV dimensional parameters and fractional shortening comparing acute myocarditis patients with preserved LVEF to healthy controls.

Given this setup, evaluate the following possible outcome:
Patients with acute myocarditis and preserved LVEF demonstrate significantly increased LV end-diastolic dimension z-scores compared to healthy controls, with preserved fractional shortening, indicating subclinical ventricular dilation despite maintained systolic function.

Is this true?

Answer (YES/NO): NO